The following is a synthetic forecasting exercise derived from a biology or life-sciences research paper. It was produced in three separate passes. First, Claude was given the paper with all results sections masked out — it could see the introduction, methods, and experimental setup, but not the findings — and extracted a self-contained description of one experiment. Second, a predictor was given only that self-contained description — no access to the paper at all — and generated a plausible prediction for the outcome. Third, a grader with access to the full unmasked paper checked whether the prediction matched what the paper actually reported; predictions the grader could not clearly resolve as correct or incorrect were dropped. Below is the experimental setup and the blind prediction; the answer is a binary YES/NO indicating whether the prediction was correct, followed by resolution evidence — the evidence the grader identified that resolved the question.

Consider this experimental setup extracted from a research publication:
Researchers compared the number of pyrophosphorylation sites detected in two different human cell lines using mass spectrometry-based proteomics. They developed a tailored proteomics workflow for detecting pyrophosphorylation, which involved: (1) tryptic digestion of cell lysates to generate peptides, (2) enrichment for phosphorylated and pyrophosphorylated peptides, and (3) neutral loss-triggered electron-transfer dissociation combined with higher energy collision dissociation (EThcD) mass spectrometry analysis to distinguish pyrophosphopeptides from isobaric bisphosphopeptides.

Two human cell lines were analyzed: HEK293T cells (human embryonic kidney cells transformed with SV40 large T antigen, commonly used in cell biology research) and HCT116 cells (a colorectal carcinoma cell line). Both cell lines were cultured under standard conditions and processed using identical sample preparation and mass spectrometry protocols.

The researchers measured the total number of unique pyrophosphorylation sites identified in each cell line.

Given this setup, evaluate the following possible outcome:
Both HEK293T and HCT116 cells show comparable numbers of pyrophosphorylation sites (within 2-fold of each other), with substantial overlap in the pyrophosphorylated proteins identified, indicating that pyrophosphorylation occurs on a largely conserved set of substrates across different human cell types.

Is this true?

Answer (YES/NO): YES